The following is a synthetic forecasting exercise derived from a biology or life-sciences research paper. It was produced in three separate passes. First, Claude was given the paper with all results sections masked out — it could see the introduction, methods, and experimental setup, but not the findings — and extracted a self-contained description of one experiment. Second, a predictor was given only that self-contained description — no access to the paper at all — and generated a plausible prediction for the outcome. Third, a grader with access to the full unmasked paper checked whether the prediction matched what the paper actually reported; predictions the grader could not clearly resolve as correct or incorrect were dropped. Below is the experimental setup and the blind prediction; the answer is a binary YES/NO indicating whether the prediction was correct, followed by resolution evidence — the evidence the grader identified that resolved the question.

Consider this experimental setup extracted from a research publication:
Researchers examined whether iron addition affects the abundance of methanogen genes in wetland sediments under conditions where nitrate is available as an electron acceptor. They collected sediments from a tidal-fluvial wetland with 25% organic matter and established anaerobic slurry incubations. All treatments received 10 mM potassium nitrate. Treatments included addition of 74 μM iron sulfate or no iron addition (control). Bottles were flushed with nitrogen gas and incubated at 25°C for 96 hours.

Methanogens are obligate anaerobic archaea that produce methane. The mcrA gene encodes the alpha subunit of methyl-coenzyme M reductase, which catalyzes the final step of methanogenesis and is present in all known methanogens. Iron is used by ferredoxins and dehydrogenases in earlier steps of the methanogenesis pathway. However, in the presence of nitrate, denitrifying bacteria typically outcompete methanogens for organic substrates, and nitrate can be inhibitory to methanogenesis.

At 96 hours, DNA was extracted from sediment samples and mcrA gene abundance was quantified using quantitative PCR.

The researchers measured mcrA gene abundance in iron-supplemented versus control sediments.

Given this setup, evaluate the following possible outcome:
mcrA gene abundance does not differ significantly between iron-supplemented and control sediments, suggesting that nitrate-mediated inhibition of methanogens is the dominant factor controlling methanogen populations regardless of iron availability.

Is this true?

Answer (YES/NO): YES